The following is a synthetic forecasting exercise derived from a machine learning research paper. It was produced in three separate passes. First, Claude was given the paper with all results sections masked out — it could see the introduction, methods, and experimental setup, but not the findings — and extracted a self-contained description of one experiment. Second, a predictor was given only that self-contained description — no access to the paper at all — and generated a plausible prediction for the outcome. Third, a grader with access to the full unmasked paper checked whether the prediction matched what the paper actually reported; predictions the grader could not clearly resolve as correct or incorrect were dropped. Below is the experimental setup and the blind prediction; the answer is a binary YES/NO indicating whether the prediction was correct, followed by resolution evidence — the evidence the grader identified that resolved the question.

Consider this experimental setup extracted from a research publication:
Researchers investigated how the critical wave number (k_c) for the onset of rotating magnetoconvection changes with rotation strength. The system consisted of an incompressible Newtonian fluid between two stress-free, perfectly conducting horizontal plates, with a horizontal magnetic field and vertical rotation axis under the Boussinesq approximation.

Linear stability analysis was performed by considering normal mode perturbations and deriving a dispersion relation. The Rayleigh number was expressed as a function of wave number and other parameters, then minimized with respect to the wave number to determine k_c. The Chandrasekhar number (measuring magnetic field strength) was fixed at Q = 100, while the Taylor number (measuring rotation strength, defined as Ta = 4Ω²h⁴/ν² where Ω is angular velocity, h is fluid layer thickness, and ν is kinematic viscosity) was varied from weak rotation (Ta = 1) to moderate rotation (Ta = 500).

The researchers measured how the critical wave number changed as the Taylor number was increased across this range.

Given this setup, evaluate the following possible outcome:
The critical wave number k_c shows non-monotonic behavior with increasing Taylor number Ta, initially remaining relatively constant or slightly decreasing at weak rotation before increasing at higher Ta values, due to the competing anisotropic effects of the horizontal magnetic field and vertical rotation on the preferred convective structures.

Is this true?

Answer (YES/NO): NO